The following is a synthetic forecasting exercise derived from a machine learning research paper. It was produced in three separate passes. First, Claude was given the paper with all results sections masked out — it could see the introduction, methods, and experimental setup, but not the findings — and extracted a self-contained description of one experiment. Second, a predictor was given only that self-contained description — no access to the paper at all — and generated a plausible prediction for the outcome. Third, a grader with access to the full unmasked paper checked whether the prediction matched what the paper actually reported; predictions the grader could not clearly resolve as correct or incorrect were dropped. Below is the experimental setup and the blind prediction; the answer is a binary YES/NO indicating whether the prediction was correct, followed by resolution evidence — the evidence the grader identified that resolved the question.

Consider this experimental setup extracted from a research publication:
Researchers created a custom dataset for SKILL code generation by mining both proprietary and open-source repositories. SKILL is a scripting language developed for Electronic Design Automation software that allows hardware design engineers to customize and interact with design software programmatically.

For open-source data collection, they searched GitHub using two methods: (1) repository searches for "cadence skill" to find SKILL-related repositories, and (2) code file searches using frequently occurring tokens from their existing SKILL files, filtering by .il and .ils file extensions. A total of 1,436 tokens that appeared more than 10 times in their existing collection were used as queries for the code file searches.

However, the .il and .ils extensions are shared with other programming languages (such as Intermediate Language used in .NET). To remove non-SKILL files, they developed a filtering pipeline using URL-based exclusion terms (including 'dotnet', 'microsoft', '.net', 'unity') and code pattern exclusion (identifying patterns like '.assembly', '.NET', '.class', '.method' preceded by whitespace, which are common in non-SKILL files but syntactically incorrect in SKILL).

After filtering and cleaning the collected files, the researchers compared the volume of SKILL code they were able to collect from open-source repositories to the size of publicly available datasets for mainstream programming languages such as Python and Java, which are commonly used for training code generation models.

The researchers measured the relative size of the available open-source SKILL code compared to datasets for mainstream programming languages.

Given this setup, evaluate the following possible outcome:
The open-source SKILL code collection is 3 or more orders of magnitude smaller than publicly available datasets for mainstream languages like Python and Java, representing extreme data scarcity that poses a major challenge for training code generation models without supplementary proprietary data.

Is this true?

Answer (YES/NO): NO